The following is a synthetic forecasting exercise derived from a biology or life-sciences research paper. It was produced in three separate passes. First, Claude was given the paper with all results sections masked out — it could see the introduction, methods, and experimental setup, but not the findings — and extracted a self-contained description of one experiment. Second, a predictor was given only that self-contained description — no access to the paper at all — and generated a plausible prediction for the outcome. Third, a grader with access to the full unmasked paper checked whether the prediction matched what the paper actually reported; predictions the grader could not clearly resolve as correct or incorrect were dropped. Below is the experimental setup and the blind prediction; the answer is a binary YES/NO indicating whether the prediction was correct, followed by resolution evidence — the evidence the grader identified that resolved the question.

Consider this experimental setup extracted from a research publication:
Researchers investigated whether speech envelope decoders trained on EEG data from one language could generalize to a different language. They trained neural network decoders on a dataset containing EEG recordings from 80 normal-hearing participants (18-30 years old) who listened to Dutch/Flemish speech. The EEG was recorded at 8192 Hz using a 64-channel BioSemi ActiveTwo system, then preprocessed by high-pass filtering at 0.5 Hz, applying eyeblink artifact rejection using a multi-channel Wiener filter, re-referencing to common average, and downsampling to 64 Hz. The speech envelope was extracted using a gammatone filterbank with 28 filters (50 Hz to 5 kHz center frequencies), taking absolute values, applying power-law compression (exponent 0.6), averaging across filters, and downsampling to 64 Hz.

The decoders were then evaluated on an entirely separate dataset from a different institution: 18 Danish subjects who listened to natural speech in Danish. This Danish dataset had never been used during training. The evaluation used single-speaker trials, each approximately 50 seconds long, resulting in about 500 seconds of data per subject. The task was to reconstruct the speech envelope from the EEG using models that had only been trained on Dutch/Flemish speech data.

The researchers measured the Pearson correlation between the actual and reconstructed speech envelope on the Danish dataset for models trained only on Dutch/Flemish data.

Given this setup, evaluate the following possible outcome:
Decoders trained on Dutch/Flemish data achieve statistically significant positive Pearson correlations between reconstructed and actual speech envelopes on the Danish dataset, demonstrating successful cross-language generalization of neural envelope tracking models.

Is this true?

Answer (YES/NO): YES